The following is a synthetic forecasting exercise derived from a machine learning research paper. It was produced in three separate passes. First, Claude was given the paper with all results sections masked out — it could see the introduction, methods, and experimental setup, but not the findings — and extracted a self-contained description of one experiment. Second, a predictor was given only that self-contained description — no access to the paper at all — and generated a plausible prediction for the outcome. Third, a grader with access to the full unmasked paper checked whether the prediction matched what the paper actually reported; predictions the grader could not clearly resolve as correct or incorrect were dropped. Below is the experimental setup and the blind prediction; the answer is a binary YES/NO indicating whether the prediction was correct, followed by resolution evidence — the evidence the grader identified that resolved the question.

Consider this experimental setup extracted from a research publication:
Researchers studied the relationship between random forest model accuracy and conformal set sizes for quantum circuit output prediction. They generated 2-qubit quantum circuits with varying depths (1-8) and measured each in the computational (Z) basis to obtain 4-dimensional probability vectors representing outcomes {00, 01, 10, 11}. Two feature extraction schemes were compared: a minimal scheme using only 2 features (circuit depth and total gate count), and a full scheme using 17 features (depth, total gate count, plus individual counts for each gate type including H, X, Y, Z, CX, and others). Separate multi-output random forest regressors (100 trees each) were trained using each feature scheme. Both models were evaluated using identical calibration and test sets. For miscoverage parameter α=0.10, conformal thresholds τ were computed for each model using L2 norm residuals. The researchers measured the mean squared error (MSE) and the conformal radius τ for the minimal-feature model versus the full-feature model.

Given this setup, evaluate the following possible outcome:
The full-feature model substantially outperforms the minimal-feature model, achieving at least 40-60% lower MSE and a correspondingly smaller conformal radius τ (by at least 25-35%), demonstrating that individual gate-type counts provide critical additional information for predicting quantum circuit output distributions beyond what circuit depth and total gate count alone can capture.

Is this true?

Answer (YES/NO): NO